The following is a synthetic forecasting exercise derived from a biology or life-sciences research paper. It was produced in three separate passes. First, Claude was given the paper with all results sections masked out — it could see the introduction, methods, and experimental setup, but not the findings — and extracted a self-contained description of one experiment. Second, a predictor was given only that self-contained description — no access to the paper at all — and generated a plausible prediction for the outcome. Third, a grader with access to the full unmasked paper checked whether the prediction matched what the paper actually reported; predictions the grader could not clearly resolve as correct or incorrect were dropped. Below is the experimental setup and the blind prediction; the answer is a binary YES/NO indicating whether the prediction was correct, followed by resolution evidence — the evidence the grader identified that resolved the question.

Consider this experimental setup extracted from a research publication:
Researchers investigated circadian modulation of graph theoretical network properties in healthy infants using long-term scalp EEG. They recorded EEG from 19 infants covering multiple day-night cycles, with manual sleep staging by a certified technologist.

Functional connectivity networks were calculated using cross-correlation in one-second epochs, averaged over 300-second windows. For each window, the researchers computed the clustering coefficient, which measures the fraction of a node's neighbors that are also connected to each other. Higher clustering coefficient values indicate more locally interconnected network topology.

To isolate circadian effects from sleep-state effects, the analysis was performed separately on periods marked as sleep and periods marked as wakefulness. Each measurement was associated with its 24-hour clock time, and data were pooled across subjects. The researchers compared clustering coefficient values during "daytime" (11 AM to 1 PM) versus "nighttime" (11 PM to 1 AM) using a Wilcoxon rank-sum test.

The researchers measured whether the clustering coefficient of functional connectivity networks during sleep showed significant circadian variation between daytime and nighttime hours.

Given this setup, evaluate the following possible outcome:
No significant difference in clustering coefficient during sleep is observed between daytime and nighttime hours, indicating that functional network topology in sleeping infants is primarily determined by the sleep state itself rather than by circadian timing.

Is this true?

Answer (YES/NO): NO